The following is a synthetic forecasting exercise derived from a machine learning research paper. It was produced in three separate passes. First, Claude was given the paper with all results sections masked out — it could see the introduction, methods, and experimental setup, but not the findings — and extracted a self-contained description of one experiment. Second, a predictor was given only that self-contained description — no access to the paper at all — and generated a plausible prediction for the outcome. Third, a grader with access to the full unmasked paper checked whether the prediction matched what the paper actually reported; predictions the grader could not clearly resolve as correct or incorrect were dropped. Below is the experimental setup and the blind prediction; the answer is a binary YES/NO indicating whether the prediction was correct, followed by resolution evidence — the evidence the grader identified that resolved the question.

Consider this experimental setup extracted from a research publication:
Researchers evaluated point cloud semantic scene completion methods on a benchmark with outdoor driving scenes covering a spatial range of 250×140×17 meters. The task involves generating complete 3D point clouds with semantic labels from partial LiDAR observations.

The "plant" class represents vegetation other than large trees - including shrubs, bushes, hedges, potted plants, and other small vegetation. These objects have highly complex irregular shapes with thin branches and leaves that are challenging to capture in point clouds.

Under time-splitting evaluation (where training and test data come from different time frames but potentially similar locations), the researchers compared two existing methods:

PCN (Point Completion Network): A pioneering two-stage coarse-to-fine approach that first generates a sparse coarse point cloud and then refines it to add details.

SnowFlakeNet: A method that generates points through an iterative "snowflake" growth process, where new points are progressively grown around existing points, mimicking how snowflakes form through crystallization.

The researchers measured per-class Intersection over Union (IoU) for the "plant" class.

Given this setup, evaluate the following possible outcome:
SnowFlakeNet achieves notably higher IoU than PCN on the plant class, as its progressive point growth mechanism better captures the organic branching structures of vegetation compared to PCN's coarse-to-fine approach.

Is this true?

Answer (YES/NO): YES